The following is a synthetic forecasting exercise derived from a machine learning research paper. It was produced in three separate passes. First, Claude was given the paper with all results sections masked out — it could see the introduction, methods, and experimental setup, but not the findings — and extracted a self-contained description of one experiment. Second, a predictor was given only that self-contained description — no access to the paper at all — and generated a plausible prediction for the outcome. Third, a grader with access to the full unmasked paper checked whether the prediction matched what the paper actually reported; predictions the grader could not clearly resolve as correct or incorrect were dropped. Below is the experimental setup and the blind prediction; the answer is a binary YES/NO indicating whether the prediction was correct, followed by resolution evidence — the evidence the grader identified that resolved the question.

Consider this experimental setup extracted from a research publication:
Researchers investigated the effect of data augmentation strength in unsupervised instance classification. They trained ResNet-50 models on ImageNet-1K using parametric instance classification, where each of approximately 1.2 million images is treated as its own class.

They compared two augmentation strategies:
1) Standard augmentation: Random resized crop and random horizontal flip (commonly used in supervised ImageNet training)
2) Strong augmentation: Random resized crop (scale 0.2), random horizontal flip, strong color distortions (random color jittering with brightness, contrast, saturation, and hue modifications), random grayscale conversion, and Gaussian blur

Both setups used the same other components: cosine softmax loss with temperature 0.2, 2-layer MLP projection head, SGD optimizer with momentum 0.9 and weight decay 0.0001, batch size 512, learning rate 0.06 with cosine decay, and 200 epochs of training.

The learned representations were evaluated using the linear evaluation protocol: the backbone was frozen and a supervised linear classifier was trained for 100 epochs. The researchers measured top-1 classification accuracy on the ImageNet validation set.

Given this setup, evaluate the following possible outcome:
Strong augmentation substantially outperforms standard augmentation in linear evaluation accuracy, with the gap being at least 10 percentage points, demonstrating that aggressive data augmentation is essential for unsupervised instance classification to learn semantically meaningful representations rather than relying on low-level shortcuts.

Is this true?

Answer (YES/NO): NO